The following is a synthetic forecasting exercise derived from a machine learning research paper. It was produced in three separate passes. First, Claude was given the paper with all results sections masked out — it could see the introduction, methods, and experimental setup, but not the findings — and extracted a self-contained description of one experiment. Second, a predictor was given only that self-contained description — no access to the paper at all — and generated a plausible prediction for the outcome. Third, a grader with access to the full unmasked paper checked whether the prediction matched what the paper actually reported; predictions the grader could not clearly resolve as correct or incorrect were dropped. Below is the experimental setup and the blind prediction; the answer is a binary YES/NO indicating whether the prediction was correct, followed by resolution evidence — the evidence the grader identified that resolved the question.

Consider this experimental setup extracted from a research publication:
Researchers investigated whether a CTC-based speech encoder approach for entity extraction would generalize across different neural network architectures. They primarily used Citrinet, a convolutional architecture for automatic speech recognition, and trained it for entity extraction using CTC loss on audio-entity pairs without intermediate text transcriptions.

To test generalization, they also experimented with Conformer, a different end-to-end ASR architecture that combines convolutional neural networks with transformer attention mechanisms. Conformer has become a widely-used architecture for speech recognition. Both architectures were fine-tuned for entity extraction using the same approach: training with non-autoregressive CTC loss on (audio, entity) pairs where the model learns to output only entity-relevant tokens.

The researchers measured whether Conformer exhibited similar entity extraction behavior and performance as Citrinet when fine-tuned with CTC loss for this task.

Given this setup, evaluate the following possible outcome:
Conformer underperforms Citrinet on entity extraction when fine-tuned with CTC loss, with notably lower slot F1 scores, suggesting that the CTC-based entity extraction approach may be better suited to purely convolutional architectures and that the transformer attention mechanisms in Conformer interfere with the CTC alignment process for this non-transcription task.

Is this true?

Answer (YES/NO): NO